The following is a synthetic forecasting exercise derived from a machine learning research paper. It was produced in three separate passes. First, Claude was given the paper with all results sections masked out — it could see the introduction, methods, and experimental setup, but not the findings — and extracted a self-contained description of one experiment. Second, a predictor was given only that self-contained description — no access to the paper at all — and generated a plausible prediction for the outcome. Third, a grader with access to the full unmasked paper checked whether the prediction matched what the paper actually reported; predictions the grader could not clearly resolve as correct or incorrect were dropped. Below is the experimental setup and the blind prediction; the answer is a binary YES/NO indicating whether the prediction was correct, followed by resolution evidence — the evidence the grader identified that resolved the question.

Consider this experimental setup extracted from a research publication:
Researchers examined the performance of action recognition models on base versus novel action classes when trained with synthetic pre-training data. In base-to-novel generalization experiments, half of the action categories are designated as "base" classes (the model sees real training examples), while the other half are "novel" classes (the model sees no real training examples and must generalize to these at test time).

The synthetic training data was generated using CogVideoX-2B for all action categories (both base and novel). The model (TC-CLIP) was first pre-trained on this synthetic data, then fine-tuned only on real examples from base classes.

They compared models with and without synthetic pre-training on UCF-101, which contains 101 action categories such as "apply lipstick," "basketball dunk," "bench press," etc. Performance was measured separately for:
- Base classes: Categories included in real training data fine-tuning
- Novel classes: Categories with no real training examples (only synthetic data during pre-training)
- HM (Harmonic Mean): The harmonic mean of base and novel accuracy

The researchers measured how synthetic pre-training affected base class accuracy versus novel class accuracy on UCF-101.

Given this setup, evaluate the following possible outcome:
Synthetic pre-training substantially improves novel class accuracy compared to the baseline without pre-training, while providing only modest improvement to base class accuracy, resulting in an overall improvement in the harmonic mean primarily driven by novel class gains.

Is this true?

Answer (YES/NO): YES